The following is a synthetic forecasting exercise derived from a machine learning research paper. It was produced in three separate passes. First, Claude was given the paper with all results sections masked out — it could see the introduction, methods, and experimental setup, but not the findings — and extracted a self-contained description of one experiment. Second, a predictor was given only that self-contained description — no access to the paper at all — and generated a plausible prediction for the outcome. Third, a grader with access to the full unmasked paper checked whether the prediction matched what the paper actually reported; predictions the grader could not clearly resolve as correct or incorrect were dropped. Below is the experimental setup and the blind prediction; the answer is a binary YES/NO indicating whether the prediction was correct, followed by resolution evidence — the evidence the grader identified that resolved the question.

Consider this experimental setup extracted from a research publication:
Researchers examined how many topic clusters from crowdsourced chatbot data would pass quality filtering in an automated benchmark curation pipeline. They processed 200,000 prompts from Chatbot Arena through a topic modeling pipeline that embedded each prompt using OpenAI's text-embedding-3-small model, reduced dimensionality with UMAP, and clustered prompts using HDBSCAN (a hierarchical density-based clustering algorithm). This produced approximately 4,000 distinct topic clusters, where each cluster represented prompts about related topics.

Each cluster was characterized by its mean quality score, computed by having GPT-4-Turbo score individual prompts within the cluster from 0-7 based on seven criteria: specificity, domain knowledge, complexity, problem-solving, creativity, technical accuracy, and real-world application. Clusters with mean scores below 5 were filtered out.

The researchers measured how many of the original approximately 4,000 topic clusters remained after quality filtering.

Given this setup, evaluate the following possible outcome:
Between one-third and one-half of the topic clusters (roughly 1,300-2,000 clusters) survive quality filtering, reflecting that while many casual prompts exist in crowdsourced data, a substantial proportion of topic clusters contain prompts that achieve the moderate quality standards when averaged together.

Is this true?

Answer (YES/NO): NO